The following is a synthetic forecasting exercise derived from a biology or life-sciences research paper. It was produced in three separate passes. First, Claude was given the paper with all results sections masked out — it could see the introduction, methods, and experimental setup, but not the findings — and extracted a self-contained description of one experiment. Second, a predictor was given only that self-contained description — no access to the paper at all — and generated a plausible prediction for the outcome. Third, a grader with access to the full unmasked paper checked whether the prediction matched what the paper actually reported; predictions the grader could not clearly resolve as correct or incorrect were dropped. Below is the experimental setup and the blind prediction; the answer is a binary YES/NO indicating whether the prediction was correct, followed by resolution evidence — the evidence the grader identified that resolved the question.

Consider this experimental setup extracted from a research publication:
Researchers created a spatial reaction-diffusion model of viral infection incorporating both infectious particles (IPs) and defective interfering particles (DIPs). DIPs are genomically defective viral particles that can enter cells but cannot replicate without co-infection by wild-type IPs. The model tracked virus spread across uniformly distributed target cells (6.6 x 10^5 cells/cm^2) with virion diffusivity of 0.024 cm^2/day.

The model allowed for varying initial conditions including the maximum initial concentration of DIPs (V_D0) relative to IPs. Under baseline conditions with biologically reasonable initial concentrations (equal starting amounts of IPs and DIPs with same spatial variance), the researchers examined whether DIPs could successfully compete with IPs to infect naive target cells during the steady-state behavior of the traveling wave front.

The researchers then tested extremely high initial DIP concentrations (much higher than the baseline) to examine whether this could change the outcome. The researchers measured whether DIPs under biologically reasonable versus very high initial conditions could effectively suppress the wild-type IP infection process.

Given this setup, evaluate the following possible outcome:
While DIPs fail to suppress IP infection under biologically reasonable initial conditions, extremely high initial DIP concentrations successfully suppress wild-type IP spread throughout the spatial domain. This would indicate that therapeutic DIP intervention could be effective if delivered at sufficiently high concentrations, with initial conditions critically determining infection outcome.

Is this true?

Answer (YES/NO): YES